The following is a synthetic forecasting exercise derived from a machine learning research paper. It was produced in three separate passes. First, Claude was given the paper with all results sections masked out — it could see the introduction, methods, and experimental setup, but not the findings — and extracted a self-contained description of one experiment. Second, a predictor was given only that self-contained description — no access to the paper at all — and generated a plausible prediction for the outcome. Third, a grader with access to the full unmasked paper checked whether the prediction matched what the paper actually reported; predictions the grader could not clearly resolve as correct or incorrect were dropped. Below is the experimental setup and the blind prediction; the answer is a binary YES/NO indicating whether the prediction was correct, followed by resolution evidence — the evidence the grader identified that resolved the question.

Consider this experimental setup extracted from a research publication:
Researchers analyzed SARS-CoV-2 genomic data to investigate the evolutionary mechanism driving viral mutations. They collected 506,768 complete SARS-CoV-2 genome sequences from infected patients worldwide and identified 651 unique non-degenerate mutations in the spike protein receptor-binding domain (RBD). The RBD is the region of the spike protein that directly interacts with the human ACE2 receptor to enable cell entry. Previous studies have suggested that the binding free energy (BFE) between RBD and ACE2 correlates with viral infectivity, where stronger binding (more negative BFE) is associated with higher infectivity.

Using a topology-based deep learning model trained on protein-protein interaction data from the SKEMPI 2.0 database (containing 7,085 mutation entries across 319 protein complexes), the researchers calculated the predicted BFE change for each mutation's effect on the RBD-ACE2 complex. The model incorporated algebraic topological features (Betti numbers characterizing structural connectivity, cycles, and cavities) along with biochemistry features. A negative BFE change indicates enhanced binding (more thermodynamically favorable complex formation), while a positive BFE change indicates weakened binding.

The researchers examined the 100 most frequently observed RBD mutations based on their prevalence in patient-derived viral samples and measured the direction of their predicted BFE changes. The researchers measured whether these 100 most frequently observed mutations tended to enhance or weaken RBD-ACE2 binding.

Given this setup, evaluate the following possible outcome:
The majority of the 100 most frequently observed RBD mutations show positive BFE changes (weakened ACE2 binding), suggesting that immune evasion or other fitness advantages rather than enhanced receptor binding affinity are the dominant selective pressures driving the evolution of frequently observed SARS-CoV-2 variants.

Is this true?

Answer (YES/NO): NO